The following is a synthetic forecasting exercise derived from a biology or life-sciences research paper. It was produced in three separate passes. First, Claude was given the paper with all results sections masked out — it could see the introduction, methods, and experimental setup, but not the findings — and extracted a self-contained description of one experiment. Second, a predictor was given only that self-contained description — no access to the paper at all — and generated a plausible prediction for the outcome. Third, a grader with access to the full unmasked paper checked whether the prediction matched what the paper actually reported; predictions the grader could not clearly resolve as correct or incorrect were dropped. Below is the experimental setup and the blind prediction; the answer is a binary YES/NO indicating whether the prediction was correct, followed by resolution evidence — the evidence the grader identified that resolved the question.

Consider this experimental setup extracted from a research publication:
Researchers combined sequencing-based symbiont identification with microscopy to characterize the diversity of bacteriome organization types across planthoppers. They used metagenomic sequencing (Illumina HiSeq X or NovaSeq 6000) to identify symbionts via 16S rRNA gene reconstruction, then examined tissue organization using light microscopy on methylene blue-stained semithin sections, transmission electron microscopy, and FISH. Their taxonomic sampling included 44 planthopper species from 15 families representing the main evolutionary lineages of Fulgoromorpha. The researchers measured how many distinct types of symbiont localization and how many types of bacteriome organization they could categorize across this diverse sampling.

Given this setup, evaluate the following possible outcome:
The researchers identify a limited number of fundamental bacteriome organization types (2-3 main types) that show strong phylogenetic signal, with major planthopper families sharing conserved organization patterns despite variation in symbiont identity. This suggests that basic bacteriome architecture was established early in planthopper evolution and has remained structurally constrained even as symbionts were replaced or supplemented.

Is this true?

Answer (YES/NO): NO